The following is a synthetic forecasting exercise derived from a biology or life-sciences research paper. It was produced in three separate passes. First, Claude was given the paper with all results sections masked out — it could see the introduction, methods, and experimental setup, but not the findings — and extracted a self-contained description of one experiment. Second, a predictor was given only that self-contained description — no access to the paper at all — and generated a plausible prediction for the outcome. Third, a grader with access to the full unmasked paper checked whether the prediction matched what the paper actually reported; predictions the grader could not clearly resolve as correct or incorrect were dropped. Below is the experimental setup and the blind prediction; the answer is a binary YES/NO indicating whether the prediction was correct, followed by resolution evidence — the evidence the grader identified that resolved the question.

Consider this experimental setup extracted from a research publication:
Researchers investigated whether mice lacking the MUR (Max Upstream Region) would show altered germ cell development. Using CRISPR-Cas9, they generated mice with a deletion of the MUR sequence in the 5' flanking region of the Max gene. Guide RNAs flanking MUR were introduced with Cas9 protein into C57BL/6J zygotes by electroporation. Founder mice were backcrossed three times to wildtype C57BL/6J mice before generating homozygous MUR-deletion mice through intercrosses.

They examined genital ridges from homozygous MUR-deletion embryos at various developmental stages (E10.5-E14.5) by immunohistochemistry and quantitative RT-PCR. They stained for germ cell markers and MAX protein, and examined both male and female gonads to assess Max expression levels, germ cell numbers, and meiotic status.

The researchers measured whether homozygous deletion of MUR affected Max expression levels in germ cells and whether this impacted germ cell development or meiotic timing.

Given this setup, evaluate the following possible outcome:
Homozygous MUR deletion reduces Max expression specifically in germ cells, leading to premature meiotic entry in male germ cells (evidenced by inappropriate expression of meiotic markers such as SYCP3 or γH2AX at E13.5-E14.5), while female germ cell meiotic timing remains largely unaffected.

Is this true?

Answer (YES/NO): NO